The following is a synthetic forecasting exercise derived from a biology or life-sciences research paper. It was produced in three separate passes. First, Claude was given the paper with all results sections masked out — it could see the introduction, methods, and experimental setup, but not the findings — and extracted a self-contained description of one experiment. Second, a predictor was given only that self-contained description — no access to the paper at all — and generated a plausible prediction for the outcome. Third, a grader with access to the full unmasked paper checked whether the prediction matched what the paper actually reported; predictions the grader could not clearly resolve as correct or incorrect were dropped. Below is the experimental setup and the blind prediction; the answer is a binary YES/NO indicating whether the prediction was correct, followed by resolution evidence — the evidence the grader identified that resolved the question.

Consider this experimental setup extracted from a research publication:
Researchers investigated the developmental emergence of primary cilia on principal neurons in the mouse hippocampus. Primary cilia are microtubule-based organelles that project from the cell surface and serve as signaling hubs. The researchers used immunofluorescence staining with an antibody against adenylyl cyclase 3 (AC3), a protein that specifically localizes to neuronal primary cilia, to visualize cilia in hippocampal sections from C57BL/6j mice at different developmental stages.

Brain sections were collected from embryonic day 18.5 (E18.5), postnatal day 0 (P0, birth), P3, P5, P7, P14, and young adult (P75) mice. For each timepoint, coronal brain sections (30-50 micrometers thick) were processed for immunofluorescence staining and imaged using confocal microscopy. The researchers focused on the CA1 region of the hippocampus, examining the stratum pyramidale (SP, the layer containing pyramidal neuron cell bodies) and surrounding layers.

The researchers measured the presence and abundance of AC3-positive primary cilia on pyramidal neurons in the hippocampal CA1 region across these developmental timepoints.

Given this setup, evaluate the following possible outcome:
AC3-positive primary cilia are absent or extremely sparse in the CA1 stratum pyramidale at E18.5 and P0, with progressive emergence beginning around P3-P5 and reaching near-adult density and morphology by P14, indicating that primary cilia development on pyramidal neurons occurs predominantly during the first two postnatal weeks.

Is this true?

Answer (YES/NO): NO